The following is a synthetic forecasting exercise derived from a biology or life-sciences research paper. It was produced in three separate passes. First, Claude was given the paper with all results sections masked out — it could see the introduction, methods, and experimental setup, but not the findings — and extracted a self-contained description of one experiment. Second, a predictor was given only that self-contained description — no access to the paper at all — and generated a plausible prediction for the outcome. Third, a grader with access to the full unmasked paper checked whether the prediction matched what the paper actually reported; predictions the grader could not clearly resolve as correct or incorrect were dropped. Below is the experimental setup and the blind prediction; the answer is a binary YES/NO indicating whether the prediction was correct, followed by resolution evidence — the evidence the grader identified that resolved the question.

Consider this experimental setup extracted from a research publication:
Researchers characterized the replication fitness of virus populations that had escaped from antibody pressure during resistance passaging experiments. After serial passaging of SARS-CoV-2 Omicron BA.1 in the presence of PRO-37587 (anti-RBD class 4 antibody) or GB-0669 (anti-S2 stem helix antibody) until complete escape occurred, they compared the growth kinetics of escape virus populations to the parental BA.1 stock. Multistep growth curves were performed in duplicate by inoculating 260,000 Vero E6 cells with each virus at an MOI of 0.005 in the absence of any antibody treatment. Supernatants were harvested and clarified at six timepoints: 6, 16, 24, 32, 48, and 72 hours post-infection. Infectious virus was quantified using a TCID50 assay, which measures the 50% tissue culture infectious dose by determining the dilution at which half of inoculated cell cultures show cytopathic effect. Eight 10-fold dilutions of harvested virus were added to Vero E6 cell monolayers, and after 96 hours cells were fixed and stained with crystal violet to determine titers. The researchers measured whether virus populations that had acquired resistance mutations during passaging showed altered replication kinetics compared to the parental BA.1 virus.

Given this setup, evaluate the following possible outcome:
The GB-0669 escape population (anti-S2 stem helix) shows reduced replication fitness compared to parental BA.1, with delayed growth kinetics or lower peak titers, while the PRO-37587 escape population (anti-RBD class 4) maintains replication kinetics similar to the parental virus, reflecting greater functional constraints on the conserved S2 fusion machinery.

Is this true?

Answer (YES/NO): NO